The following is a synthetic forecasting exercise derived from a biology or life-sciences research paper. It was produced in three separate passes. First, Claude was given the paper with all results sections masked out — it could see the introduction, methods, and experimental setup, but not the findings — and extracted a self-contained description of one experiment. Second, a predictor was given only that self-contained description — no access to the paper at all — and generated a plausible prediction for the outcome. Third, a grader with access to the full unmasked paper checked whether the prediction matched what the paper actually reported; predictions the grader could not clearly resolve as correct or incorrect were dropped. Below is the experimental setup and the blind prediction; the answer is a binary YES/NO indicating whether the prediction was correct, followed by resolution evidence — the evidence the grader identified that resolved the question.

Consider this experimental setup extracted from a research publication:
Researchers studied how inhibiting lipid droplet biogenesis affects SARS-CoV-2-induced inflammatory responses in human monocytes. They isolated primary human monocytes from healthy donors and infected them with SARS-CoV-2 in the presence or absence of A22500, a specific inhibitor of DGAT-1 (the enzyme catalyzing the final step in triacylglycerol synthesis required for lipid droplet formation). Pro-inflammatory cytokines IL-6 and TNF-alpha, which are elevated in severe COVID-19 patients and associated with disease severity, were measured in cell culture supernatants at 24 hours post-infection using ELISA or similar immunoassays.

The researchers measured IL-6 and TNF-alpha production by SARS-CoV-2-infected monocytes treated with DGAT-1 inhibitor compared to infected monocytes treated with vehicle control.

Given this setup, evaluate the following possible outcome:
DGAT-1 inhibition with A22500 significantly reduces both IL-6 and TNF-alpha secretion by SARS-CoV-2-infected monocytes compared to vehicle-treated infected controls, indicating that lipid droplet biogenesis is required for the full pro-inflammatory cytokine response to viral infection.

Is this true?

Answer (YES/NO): YES